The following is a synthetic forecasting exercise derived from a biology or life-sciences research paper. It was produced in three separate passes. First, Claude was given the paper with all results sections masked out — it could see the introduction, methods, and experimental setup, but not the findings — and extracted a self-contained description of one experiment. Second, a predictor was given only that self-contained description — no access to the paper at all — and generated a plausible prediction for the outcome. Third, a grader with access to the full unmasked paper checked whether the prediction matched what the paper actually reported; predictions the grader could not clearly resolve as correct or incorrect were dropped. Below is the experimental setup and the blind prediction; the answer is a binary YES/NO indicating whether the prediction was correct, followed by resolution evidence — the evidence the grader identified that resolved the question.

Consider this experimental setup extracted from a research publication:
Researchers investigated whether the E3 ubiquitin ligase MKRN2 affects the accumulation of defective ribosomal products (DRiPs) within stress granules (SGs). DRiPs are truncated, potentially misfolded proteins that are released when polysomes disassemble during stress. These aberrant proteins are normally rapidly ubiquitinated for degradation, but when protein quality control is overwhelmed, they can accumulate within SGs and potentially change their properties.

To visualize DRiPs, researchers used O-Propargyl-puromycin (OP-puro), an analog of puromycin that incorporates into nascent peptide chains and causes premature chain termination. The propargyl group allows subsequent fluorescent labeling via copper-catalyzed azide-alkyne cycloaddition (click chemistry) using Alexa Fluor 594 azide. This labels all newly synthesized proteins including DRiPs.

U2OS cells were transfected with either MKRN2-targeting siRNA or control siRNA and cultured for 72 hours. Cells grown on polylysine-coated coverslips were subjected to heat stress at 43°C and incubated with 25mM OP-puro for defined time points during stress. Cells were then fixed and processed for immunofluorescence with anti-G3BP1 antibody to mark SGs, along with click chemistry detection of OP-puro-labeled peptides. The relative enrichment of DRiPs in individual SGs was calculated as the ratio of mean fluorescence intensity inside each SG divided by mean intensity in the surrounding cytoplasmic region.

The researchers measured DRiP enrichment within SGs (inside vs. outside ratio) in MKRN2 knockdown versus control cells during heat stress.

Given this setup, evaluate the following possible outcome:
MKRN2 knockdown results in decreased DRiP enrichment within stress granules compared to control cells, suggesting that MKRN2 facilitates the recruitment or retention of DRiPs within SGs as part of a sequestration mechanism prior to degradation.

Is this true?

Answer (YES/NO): NO